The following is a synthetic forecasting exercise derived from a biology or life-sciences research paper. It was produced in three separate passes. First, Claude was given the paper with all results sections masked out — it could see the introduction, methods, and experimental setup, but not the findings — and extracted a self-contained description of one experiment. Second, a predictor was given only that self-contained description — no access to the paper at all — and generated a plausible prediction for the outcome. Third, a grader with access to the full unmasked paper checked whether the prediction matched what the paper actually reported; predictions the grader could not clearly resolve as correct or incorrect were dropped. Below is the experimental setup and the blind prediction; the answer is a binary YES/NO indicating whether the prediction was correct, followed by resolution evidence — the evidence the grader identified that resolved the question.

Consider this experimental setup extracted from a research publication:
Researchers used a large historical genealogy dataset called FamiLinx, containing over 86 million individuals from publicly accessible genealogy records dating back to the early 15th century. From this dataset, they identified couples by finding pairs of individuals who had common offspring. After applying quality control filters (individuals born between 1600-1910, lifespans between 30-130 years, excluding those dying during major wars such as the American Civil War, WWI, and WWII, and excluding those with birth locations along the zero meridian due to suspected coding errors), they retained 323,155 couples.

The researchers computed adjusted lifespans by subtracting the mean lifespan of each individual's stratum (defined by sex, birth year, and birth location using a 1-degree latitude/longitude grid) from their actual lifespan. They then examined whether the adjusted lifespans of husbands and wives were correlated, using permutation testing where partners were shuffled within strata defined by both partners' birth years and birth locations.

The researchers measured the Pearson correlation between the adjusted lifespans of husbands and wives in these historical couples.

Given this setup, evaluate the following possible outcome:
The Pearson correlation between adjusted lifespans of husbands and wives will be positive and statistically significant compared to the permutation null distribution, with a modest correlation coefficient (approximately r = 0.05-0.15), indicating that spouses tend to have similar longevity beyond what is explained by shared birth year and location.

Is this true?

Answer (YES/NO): YES